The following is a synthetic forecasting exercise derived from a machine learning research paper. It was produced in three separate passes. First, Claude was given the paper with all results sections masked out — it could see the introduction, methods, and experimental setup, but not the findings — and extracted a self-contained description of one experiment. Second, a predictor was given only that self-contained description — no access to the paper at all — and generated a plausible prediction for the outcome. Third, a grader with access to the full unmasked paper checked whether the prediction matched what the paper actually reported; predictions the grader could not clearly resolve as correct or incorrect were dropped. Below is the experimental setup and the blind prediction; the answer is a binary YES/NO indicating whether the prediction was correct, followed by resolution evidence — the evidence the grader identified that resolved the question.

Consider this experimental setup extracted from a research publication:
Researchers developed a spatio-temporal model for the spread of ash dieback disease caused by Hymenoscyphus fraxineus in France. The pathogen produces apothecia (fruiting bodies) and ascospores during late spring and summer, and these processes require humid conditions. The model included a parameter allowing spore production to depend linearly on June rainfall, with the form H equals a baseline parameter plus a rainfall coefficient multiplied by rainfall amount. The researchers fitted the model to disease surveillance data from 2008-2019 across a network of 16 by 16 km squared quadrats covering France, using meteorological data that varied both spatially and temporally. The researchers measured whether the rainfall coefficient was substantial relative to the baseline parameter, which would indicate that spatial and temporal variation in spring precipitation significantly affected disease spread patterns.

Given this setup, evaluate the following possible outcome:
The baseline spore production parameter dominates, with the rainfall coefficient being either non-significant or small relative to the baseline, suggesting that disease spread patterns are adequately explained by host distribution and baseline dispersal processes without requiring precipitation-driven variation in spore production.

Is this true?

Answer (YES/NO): YES